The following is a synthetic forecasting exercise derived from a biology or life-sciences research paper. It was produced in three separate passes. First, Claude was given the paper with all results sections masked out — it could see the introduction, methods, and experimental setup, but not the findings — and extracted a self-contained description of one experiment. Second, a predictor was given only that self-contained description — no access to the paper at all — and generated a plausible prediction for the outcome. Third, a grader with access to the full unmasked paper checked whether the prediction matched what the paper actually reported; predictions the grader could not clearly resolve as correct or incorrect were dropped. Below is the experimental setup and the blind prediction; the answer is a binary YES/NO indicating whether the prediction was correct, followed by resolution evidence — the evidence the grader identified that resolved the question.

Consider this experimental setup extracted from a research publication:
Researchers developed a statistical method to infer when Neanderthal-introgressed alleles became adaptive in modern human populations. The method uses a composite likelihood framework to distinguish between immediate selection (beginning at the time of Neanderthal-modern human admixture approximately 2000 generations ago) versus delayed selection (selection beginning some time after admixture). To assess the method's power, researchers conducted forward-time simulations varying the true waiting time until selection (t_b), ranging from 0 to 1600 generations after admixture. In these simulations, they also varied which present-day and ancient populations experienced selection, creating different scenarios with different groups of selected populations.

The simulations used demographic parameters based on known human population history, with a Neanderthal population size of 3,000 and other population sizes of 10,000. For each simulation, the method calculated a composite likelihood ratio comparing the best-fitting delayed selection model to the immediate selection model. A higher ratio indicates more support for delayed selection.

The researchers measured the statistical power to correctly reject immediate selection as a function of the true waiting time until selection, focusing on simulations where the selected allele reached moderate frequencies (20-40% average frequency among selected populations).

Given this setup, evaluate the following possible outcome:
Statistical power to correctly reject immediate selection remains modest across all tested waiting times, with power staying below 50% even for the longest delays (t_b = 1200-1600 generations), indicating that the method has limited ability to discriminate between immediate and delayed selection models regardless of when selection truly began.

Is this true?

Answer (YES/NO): NO